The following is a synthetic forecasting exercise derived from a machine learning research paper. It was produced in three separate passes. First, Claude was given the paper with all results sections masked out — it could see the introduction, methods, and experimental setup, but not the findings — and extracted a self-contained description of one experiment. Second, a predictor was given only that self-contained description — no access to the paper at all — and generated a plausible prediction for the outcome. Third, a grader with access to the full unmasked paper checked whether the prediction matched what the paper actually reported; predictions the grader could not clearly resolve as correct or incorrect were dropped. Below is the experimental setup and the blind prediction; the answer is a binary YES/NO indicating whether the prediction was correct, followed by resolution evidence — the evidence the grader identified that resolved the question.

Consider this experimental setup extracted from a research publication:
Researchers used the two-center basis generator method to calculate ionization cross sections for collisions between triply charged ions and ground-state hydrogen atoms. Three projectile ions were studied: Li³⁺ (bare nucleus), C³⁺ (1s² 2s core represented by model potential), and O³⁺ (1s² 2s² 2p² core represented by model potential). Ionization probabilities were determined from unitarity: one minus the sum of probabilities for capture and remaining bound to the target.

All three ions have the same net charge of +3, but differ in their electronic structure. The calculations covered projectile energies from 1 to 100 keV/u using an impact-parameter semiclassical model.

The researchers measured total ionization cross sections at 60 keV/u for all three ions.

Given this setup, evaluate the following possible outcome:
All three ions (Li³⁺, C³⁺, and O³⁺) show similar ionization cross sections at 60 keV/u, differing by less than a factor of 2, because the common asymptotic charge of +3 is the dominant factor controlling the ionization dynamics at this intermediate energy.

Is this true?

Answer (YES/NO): YES